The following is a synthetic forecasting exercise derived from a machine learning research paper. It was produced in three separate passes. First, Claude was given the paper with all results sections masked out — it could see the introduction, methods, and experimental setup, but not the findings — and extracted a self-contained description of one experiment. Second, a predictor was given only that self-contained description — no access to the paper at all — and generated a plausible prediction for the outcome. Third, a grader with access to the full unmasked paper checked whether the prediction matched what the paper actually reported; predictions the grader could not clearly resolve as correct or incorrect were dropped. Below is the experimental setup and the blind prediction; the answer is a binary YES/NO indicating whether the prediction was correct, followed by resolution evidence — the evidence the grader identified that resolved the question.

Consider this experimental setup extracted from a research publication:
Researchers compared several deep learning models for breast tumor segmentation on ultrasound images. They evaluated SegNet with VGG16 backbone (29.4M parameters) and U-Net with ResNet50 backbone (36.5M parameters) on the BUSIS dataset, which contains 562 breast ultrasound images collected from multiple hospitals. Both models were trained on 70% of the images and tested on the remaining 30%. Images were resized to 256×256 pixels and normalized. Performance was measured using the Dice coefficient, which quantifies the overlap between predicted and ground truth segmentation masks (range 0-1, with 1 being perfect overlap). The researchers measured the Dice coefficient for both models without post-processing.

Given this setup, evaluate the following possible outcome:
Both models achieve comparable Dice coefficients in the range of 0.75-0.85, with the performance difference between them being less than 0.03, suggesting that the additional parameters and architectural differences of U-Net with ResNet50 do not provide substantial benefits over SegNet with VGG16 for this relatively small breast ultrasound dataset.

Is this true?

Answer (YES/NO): NO